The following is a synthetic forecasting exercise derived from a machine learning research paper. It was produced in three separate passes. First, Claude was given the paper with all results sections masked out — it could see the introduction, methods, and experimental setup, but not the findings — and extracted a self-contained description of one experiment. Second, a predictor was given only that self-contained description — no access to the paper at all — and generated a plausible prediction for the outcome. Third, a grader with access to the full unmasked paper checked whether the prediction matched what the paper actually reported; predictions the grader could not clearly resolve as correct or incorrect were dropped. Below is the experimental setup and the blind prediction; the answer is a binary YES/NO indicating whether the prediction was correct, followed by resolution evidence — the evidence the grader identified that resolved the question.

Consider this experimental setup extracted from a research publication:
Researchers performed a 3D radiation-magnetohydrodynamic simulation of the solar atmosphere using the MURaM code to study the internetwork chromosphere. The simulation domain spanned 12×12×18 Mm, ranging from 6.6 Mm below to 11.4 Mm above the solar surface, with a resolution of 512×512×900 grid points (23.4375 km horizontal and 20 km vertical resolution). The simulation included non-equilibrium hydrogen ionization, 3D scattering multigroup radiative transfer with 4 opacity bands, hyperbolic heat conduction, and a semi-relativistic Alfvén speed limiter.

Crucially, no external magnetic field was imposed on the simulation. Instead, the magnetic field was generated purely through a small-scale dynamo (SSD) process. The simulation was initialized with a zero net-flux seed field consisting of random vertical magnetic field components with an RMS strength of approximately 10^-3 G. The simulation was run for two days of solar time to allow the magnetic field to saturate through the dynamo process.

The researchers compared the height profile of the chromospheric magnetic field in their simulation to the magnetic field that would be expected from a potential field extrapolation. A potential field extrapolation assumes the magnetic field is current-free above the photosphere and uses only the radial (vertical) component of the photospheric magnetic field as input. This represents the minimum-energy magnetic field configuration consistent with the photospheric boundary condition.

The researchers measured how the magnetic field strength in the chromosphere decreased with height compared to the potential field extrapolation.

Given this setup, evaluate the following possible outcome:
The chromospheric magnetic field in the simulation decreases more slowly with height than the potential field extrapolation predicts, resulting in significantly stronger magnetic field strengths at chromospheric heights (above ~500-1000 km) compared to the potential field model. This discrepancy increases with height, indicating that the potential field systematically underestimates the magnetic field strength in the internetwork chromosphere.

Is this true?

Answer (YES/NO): YES